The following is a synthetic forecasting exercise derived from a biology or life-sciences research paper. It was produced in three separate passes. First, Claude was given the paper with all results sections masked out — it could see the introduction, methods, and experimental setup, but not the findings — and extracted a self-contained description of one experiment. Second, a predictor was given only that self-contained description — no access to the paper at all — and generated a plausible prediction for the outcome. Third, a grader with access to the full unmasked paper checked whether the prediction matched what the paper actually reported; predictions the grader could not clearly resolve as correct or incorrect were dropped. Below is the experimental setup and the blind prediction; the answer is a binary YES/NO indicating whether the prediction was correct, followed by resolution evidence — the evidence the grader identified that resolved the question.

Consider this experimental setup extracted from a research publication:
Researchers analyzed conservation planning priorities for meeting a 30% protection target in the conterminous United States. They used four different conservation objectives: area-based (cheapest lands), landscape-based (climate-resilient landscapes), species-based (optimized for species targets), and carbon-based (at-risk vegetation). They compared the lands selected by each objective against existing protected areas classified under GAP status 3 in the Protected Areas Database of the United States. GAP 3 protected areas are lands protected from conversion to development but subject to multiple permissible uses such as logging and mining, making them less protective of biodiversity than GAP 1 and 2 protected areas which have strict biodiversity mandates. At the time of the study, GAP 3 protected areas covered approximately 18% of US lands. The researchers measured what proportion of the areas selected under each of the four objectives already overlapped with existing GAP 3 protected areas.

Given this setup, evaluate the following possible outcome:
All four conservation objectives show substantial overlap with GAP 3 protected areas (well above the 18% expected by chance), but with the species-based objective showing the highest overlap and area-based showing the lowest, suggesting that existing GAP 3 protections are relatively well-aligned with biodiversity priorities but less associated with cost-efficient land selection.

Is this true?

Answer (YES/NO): NO